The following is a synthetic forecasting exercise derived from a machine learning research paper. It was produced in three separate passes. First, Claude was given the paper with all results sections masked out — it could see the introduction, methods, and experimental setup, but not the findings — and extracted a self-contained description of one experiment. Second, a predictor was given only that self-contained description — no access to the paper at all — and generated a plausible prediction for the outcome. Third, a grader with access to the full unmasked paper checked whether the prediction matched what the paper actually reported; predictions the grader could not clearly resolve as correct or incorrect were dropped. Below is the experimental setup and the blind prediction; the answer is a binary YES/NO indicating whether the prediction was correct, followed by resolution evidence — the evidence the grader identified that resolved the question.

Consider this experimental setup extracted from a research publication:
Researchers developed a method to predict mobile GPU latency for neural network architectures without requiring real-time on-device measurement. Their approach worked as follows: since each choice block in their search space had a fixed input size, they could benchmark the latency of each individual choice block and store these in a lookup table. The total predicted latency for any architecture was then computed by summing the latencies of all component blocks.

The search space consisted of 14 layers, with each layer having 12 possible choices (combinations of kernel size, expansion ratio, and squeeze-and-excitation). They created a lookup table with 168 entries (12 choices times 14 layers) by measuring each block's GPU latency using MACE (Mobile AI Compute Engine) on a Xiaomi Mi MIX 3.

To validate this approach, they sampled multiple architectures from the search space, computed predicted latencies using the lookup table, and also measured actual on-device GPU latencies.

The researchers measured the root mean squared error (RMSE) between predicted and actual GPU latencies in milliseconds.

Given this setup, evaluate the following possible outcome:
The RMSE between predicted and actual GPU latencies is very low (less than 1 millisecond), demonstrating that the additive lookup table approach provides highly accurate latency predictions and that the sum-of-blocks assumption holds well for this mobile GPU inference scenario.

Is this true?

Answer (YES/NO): YES